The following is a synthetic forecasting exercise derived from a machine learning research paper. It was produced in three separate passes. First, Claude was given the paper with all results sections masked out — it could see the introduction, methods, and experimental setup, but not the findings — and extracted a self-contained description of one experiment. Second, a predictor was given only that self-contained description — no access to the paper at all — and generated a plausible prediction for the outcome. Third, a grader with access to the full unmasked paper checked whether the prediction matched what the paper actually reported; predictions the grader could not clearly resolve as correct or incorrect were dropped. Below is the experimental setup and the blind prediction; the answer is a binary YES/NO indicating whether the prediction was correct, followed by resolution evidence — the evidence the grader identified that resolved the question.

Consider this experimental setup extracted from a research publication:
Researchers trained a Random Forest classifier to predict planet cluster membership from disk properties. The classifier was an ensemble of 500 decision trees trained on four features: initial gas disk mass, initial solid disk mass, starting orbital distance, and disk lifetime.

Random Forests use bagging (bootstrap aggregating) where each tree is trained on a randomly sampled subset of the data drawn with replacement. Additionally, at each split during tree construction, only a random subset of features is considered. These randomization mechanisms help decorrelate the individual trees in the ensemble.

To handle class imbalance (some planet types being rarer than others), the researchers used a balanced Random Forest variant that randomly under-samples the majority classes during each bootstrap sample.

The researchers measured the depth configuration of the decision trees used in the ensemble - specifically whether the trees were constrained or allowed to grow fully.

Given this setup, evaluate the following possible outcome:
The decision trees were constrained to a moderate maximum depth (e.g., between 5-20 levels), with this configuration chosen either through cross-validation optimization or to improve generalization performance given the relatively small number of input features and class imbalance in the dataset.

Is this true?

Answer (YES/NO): NO